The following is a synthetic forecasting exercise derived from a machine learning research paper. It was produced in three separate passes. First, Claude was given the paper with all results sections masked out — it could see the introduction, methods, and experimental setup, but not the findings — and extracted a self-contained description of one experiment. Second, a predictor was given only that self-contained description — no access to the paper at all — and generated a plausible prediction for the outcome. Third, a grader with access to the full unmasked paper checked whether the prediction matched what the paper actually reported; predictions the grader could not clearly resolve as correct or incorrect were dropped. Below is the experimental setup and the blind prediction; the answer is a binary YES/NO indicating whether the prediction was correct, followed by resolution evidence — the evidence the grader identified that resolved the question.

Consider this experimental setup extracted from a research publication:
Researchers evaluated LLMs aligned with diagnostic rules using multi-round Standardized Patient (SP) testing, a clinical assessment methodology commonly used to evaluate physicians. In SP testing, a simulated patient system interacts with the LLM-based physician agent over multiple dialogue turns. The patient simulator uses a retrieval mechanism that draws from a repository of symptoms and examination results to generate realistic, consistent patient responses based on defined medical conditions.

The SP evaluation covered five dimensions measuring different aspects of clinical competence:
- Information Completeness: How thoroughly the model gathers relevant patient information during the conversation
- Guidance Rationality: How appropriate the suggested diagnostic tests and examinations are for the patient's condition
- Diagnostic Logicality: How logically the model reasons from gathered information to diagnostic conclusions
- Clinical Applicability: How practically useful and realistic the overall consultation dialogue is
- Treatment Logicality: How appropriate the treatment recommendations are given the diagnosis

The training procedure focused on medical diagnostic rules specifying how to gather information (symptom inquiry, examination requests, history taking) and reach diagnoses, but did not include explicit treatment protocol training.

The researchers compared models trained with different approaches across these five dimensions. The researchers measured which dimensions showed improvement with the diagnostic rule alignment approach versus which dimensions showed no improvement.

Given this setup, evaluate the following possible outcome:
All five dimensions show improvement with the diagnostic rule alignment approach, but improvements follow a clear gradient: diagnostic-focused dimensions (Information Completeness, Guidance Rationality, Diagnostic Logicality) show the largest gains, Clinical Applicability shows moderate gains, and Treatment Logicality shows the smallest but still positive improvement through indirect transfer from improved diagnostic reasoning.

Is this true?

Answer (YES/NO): NO